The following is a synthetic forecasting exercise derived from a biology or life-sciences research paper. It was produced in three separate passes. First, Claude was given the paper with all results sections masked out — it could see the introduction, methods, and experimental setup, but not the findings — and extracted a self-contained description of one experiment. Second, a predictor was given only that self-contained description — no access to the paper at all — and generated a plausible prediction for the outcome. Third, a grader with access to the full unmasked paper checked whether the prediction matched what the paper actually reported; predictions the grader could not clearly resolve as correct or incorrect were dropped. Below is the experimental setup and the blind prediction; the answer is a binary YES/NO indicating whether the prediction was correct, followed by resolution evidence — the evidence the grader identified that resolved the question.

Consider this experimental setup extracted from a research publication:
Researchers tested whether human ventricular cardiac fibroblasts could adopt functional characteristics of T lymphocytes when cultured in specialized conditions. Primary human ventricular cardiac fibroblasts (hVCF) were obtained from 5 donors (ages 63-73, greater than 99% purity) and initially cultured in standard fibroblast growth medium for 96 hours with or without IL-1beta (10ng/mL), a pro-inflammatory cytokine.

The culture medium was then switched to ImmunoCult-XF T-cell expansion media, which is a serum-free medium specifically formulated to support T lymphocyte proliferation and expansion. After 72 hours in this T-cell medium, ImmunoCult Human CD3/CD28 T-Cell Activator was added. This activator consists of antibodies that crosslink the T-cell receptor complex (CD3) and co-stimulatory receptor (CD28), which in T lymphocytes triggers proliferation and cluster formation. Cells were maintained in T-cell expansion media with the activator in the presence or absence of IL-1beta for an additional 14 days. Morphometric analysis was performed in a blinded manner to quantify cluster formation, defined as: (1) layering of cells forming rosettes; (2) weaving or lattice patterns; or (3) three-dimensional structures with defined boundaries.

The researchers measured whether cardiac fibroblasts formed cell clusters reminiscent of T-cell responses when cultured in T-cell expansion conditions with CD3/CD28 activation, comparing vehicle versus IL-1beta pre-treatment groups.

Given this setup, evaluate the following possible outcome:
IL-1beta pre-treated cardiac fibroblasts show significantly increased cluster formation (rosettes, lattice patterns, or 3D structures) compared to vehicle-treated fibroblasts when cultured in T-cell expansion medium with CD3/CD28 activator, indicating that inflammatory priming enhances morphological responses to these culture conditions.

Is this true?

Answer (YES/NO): YES